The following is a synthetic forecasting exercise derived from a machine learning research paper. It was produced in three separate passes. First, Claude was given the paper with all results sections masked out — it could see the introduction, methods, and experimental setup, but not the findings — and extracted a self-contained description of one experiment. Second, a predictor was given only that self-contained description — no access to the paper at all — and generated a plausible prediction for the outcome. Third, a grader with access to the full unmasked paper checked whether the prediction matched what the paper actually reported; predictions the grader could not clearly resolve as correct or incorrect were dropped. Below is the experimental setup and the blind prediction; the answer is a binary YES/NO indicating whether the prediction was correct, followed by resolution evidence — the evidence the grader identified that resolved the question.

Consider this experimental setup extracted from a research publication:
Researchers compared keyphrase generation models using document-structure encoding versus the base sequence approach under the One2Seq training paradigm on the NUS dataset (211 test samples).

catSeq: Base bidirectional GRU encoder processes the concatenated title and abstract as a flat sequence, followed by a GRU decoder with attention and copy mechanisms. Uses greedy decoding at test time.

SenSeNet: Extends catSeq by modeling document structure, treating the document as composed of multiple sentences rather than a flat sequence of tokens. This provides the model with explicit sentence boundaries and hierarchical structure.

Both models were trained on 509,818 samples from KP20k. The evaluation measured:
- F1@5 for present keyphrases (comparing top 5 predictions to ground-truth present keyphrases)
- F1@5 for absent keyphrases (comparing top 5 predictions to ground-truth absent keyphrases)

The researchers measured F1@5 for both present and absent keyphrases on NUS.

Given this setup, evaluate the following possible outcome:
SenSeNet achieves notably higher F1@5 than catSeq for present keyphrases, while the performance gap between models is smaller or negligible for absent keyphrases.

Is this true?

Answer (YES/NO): YES